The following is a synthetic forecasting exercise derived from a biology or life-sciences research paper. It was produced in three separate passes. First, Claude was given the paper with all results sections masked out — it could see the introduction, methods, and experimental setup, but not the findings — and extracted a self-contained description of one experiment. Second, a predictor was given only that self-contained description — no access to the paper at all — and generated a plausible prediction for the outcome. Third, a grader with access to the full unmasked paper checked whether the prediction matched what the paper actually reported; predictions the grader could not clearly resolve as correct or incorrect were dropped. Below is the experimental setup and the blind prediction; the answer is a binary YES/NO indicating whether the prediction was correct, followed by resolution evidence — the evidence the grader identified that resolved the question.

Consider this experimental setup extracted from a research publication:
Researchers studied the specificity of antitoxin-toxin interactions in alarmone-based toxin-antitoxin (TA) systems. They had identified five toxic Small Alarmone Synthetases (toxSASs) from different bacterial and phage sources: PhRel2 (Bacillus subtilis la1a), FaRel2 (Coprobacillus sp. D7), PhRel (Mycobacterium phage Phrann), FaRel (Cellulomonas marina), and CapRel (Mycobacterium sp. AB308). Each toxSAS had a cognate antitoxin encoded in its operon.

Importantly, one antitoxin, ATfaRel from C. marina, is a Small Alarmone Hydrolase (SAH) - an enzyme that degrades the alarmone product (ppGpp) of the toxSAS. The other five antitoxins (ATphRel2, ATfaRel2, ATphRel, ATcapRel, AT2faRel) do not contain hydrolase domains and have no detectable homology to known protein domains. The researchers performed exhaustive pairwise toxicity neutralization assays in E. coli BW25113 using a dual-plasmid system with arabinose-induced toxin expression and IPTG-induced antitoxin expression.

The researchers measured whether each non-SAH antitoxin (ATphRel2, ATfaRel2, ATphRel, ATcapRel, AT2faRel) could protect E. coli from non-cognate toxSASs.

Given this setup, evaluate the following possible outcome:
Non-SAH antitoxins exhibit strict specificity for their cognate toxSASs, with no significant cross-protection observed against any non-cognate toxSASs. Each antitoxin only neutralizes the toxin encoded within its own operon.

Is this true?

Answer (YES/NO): YES